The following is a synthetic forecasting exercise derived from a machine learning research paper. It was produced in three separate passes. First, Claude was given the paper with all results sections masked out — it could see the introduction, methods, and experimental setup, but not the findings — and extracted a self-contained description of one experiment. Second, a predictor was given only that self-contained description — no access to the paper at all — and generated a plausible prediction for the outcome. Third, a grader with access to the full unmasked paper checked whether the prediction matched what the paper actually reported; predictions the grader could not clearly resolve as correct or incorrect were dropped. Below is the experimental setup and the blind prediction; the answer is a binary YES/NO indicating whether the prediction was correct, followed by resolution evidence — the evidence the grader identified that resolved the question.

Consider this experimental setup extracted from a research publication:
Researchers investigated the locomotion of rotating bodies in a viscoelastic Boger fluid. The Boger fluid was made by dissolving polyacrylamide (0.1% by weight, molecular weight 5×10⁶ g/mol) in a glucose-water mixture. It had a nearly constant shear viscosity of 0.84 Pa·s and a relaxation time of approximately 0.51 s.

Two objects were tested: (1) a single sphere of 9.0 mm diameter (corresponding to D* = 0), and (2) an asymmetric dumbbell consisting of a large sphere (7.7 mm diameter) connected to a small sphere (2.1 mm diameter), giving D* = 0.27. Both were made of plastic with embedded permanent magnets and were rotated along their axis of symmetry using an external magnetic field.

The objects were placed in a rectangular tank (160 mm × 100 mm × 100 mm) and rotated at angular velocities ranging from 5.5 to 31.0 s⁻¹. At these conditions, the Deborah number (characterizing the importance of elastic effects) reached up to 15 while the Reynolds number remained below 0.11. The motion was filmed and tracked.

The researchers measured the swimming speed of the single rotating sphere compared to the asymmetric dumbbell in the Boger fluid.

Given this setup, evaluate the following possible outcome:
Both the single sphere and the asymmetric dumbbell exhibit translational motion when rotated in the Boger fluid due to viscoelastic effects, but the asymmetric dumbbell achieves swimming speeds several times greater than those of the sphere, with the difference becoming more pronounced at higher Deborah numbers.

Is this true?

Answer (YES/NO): NO